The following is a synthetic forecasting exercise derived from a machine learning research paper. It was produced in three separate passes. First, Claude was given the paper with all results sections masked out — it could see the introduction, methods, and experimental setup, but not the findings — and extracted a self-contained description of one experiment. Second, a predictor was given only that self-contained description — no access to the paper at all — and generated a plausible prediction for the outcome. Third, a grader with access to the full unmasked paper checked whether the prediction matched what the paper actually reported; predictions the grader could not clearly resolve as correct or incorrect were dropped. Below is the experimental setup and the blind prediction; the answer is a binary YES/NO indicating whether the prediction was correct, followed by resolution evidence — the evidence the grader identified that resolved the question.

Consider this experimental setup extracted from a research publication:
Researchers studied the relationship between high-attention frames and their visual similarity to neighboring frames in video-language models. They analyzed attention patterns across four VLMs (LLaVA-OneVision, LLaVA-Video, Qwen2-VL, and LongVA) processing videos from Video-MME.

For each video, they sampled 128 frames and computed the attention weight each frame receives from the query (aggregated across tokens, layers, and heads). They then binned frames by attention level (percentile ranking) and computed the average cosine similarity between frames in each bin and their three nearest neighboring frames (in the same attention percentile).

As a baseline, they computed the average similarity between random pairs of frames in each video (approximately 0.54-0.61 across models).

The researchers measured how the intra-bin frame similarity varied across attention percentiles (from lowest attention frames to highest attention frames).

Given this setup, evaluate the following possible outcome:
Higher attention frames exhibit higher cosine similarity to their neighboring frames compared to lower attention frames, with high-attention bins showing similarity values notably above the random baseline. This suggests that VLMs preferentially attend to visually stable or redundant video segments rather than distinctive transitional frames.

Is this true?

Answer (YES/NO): YES